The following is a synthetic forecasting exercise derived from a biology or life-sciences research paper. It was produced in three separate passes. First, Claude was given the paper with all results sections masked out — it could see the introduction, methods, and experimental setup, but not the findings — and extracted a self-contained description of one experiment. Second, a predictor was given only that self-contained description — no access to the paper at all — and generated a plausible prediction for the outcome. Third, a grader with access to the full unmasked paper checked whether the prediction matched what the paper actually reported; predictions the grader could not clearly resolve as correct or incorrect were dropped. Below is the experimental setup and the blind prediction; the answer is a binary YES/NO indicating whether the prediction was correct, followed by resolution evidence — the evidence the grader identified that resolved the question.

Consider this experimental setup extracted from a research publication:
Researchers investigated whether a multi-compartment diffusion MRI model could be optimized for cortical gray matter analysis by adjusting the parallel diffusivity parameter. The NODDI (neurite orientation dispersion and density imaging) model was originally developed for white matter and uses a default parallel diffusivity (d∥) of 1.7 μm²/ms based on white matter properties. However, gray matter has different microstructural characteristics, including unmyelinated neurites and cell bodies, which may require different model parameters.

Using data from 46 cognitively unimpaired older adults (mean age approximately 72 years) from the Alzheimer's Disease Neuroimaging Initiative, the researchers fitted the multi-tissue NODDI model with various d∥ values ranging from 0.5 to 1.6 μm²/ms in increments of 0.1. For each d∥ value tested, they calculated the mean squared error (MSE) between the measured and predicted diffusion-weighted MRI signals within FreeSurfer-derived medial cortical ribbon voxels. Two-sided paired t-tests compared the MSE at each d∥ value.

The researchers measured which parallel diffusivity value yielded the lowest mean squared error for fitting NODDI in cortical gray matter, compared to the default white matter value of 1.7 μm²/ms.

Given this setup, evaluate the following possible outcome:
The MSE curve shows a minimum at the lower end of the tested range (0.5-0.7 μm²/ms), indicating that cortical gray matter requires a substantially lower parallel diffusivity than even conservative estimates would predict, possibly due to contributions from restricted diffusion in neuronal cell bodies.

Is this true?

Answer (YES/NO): NO